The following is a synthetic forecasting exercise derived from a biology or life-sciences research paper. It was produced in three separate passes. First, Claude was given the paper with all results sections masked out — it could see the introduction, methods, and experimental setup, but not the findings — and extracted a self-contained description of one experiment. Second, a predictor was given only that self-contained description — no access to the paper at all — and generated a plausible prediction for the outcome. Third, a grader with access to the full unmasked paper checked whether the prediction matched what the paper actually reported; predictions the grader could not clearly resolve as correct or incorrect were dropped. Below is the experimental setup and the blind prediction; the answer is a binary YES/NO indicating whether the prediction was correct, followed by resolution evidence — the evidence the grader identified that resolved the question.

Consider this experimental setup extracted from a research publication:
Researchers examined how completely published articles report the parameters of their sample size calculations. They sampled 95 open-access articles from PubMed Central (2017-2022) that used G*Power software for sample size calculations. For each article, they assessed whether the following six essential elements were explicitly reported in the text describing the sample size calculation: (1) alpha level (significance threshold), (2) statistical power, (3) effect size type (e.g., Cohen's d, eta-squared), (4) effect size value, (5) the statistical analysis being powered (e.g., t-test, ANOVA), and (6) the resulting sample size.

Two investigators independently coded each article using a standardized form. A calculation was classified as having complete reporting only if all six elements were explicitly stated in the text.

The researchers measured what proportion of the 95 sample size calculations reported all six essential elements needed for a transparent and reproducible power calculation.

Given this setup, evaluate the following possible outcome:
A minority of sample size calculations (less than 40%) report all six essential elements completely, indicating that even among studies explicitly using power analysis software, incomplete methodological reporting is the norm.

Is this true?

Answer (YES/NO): YES